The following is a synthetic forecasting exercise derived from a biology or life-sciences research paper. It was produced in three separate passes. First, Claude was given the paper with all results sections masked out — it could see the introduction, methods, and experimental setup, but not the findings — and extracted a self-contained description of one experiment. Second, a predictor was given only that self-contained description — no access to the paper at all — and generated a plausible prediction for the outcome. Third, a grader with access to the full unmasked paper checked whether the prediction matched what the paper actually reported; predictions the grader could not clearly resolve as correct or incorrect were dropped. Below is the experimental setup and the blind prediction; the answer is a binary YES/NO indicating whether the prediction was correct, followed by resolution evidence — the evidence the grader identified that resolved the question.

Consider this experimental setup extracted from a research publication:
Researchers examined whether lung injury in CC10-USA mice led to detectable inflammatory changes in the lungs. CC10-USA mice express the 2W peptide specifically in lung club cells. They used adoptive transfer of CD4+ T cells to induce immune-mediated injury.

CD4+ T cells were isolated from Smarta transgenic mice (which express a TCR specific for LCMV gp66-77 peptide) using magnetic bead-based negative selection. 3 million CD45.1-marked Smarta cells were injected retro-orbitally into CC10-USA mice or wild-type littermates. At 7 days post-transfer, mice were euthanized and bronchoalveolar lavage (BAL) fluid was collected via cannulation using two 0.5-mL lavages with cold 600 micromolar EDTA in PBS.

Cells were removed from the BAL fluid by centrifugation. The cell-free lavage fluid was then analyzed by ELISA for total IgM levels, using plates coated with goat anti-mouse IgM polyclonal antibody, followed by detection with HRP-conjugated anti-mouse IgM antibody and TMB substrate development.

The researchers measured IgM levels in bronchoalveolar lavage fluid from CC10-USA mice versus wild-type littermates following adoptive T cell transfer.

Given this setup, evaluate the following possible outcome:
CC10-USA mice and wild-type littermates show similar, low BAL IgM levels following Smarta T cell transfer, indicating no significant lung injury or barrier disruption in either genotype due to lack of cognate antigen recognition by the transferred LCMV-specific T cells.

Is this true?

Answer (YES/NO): NO